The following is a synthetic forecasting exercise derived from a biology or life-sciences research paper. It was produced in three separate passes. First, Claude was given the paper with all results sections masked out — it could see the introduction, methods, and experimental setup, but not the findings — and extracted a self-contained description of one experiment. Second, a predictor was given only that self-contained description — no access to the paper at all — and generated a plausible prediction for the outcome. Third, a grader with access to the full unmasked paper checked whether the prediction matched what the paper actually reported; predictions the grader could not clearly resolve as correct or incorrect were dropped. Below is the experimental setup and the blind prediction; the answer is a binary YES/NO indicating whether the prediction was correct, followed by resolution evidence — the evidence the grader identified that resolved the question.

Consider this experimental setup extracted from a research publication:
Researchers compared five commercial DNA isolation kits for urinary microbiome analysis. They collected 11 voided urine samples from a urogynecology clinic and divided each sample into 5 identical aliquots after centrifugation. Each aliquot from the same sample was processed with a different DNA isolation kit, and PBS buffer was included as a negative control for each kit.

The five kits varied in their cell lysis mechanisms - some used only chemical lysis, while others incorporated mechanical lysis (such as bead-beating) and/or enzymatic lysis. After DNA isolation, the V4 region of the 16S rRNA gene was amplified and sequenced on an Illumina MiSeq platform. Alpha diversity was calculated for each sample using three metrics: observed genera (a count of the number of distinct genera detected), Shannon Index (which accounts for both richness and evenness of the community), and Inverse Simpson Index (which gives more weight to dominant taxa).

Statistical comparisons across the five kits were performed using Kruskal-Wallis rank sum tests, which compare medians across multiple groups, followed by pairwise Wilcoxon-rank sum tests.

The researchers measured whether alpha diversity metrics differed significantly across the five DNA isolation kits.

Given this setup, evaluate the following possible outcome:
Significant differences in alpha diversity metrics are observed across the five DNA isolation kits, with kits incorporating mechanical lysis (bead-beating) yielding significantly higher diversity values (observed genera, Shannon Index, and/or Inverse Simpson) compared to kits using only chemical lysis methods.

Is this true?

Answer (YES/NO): NO